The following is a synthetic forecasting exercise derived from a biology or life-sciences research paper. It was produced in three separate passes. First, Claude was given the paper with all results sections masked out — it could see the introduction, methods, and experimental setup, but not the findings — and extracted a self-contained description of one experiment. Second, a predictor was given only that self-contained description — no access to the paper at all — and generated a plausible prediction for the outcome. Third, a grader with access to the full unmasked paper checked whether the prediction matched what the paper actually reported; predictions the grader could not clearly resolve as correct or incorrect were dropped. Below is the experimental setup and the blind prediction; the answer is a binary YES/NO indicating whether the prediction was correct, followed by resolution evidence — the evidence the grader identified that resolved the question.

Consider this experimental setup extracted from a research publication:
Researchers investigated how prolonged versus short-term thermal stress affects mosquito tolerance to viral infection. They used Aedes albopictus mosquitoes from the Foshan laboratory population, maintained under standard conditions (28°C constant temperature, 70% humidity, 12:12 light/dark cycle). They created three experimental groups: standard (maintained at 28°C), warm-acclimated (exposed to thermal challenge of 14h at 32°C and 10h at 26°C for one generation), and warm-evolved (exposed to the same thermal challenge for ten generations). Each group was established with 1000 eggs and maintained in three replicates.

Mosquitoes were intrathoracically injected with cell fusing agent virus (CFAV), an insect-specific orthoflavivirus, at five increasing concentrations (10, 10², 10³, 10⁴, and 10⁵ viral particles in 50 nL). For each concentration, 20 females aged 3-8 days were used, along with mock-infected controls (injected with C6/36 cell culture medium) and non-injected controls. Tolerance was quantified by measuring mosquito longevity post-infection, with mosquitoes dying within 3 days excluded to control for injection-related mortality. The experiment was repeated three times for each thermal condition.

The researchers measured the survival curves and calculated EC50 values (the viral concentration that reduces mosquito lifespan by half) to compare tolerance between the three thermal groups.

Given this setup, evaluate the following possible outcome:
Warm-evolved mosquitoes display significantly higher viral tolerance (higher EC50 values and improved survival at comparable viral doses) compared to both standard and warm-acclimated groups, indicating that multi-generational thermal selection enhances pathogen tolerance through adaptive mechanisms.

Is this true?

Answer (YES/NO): NO